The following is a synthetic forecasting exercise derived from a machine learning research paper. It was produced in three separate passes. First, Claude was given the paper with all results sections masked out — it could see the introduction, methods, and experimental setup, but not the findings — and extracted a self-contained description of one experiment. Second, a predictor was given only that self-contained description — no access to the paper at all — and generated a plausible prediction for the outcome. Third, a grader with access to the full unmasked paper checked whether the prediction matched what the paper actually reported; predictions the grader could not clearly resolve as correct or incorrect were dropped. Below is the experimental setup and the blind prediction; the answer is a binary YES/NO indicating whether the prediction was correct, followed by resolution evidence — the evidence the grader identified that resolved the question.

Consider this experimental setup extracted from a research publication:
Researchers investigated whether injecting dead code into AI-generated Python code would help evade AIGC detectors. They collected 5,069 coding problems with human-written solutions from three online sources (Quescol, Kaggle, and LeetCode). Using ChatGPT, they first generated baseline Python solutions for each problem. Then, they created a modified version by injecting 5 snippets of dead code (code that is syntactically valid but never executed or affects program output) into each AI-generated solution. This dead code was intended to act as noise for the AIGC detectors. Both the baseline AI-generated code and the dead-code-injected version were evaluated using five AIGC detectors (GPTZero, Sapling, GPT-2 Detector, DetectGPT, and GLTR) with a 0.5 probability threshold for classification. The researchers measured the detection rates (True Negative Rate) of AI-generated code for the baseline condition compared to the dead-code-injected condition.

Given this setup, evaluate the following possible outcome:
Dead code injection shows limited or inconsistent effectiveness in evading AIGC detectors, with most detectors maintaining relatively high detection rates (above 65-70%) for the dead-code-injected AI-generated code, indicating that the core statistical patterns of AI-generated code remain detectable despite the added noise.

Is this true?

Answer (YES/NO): NO